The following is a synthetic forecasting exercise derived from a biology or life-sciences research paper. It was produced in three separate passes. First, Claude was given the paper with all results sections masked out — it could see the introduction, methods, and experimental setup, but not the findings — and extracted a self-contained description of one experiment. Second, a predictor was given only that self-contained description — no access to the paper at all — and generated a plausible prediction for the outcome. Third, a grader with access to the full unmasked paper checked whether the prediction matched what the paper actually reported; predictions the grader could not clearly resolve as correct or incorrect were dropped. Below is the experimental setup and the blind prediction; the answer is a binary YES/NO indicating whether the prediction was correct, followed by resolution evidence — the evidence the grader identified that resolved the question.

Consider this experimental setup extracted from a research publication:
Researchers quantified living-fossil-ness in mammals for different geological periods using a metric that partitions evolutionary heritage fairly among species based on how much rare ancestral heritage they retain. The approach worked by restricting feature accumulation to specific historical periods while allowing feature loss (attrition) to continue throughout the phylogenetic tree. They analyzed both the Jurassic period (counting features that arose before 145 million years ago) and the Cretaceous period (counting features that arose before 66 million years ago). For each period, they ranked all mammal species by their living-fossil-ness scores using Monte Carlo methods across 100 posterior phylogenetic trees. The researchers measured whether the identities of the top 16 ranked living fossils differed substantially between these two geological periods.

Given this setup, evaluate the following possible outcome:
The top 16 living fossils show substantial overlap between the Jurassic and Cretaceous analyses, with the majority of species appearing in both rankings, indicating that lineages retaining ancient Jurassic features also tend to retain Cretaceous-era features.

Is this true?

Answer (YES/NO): YES